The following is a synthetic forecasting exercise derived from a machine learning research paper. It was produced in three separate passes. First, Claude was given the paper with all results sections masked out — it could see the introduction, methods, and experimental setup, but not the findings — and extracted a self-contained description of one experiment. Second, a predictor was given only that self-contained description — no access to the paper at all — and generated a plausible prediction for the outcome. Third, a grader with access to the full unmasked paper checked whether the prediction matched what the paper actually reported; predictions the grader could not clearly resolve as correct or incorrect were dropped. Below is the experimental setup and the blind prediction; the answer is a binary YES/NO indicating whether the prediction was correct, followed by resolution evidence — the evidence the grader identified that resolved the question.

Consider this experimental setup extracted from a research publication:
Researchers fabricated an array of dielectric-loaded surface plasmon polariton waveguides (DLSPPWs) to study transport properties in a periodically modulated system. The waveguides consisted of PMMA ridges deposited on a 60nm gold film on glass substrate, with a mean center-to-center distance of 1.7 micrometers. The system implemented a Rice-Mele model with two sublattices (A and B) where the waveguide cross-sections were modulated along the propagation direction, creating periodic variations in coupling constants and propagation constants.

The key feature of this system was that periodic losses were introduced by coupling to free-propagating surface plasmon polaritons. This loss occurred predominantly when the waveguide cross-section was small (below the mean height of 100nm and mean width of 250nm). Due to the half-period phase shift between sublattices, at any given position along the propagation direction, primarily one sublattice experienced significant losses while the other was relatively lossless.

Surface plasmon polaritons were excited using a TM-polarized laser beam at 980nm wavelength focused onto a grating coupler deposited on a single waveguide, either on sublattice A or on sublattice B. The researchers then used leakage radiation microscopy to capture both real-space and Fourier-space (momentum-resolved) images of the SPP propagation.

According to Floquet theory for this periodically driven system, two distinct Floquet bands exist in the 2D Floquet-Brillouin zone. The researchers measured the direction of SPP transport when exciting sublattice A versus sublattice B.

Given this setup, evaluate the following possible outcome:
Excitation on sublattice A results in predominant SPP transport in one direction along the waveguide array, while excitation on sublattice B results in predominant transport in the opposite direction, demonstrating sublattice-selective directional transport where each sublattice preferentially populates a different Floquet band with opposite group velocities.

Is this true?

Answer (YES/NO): YES